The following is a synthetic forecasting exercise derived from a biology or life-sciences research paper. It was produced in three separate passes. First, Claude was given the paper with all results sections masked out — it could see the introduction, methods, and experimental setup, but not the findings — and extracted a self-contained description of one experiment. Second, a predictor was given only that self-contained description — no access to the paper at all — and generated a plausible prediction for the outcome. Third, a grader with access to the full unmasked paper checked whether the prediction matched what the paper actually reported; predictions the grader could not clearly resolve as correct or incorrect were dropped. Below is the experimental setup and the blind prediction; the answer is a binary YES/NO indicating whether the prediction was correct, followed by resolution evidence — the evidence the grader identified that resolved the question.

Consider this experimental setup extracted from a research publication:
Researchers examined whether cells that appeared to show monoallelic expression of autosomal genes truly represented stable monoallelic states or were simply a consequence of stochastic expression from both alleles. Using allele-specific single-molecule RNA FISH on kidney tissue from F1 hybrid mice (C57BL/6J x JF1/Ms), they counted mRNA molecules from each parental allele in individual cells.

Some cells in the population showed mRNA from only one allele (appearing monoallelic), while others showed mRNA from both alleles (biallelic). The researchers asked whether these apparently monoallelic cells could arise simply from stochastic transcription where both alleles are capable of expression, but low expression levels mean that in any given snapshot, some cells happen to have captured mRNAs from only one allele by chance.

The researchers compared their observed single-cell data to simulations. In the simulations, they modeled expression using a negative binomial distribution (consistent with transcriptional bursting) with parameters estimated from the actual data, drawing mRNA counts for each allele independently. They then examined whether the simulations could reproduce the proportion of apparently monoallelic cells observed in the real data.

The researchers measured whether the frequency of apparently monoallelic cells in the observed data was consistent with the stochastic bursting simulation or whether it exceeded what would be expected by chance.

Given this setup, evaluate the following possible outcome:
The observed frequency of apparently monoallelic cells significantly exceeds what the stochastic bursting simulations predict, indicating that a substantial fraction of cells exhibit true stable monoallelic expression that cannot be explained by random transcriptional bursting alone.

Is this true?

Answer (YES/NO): NO